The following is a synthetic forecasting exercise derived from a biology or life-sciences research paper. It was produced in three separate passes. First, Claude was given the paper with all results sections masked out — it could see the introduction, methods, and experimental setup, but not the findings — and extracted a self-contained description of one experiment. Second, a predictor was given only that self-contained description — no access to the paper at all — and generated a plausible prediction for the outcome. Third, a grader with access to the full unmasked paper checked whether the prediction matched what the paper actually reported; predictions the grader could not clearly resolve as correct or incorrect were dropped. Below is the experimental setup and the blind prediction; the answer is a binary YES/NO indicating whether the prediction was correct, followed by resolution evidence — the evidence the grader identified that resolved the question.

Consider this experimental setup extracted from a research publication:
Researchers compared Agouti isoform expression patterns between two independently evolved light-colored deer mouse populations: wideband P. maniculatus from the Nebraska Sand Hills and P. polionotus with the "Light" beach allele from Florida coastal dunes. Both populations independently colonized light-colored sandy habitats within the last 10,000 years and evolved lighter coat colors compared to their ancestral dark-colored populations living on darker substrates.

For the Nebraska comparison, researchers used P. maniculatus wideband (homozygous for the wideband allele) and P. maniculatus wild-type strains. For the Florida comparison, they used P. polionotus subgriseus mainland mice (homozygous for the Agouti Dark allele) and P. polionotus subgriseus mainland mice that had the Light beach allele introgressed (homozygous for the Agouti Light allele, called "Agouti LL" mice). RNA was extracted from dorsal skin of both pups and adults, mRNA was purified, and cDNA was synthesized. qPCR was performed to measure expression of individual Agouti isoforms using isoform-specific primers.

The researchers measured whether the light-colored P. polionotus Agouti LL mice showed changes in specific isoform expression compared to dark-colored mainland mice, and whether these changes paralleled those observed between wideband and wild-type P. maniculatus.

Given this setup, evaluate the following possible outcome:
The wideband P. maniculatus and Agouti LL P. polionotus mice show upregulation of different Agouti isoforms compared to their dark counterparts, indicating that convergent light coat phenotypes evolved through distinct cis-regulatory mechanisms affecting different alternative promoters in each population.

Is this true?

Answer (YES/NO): NO